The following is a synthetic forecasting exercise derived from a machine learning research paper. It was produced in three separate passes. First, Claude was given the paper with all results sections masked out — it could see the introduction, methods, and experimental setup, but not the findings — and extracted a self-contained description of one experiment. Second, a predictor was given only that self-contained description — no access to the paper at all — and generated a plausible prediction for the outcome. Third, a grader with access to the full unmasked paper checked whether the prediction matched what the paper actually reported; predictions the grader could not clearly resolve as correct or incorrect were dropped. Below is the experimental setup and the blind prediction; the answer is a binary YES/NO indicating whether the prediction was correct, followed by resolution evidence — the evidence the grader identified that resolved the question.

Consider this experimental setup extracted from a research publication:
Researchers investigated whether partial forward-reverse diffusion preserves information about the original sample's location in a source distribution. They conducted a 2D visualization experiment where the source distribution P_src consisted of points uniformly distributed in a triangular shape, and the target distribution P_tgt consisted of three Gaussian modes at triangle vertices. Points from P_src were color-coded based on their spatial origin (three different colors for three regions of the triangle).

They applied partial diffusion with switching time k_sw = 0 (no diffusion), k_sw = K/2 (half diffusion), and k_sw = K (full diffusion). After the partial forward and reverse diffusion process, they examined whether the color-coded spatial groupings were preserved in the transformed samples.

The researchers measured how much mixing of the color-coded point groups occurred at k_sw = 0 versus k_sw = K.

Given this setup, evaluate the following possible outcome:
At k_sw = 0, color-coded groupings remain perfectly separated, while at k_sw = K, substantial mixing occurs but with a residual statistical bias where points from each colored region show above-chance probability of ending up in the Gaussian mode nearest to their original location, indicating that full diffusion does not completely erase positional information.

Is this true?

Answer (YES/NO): NO